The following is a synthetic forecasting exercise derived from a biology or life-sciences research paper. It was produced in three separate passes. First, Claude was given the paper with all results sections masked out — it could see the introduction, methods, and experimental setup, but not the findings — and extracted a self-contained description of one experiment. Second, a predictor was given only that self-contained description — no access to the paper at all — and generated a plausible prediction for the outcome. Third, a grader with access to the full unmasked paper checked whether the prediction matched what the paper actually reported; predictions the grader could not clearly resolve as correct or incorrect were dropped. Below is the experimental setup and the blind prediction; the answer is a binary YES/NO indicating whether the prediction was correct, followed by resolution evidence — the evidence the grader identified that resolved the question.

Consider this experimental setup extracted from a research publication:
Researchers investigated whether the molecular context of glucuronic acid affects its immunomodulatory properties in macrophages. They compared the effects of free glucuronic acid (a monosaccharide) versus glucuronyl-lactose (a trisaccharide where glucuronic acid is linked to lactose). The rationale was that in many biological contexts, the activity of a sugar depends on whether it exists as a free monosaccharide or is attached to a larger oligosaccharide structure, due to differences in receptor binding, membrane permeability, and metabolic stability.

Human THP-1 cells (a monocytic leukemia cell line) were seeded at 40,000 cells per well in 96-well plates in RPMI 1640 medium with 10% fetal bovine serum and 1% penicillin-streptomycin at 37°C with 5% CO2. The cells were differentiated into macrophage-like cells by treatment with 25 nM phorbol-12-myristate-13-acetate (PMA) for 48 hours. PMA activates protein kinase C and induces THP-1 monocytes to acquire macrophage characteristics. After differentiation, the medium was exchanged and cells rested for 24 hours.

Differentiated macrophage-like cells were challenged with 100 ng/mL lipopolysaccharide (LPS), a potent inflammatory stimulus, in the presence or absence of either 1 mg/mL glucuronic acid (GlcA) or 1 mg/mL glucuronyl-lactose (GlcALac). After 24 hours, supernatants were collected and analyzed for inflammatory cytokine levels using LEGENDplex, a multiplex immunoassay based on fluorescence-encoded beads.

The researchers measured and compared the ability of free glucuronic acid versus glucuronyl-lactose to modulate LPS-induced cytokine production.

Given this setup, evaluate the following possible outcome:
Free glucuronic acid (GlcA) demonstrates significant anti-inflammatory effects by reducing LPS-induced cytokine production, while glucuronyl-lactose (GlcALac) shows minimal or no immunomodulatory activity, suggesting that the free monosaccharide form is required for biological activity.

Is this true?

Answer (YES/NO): NO